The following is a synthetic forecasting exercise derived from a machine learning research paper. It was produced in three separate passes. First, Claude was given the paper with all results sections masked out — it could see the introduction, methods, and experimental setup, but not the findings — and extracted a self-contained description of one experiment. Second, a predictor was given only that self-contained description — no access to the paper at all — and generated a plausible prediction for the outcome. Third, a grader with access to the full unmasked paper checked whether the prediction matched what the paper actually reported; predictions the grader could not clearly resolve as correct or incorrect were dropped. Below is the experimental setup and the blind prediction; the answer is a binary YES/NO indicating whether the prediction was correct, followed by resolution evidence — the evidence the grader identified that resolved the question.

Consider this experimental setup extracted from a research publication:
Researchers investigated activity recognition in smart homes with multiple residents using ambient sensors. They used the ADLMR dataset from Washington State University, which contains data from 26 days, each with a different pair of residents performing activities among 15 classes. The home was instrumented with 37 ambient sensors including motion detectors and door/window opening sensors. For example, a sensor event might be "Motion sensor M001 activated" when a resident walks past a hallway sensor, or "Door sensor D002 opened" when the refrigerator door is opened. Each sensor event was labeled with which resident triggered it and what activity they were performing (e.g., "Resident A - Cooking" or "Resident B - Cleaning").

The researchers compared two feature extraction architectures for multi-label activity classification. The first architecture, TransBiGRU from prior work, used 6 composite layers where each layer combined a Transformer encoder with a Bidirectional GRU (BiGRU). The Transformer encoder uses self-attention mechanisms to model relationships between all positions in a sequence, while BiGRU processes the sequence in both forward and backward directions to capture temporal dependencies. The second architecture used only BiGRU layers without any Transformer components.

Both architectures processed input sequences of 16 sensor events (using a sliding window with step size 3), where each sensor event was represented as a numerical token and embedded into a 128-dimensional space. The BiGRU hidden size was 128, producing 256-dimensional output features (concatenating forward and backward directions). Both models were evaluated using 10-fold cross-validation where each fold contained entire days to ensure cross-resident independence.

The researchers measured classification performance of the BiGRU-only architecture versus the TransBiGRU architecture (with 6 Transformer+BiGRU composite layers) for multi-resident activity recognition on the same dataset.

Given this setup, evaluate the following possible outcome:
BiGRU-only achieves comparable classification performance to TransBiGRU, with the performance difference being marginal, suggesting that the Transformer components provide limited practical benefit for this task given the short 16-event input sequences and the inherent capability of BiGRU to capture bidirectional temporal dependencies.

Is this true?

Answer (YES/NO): NO